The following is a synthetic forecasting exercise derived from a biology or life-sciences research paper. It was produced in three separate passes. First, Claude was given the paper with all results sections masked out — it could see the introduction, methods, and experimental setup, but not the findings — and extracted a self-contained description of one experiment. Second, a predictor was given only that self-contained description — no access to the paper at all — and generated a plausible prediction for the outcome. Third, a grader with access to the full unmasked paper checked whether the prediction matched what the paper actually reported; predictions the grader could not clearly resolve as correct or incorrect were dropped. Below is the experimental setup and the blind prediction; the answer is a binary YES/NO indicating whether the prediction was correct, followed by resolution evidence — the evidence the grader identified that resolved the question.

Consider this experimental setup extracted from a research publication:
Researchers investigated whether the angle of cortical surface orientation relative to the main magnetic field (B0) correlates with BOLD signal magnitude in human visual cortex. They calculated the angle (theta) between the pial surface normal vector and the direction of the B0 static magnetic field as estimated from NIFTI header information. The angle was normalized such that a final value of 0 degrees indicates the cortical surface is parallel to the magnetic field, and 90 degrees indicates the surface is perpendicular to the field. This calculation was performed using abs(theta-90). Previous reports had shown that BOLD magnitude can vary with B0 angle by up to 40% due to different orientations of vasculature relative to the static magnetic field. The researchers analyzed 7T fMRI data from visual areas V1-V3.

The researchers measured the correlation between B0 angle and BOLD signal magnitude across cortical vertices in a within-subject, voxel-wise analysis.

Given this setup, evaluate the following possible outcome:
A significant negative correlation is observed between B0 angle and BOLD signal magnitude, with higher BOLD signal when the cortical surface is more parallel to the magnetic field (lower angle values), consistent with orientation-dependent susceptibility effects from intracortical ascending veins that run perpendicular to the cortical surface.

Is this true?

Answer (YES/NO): NO